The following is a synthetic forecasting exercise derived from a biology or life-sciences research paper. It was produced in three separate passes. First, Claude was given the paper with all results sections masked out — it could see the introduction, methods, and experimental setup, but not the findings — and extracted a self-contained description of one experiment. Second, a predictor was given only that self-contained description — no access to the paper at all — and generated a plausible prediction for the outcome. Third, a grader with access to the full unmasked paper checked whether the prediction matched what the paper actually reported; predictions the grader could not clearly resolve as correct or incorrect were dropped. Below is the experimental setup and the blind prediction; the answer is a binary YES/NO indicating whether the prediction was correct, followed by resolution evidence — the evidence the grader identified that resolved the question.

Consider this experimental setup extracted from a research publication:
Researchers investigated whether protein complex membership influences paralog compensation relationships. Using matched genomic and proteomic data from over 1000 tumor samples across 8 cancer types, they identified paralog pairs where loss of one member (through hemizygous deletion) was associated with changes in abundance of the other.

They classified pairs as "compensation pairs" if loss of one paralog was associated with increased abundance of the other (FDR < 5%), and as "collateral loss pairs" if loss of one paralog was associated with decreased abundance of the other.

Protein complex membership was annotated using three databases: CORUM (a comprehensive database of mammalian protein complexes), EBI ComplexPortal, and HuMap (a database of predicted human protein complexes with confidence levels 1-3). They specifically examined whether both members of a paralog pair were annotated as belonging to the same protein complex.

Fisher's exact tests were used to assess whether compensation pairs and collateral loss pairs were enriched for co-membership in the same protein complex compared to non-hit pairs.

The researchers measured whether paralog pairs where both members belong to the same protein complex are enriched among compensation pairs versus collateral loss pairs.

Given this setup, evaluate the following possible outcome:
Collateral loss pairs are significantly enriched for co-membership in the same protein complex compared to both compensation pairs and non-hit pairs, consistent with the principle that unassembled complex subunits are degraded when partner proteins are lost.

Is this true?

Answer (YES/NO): NO